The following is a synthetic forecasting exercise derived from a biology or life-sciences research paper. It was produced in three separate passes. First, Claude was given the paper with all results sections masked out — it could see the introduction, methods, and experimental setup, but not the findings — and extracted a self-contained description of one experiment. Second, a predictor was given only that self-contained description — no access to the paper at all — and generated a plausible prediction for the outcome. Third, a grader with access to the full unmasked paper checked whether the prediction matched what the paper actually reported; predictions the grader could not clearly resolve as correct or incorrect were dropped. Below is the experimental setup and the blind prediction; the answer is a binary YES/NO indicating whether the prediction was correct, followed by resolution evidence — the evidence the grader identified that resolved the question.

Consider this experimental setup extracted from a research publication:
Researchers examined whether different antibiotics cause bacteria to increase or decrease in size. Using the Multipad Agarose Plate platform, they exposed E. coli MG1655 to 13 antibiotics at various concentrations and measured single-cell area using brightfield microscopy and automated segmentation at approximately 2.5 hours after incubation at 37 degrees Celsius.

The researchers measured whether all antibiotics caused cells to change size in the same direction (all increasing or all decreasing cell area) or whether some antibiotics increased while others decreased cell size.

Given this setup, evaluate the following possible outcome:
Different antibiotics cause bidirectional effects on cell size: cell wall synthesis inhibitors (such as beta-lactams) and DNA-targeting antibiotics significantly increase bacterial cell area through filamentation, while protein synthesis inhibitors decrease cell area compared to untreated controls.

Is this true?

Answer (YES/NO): NO